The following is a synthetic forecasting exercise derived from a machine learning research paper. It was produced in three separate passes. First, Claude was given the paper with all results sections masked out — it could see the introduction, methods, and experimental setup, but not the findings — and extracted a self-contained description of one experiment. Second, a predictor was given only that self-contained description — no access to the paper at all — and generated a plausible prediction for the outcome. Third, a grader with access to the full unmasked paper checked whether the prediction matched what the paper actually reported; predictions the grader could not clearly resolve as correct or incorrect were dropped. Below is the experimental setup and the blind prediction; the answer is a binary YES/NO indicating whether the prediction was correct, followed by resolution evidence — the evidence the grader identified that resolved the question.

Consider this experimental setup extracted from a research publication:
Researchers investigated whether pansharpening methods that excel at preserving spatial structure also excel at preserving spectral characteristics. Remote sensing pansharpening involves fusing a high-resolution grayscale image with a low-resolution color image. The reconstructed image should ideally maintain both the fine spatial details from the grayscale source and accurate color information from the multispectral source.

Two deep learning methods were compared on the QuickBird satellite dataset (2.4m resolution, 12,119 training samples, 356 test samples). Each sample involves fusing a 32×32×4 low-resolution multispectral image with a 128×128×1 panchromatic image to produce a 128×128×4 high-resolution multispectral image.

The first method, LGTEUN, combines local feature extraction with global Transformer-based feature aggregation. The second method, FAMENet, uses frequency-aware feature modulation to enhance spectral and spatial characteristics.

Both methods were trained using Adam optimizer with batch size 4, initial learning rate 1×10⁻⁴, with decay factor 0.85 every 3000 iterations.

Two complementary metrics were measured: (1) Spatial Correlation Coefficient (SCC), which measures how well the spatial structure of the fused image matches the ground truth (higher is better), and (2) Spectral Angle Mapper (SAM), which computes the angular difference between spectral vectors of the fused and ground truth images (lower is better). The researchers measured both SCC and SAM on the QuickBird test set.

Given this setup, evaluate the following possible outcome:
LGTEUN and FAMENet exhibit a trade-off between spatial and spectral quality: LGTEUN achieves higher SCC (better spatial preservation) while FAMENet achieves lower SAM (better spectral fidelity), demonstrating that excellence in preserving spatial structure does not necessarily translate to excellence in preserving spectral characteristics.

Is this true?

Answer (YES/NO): NO